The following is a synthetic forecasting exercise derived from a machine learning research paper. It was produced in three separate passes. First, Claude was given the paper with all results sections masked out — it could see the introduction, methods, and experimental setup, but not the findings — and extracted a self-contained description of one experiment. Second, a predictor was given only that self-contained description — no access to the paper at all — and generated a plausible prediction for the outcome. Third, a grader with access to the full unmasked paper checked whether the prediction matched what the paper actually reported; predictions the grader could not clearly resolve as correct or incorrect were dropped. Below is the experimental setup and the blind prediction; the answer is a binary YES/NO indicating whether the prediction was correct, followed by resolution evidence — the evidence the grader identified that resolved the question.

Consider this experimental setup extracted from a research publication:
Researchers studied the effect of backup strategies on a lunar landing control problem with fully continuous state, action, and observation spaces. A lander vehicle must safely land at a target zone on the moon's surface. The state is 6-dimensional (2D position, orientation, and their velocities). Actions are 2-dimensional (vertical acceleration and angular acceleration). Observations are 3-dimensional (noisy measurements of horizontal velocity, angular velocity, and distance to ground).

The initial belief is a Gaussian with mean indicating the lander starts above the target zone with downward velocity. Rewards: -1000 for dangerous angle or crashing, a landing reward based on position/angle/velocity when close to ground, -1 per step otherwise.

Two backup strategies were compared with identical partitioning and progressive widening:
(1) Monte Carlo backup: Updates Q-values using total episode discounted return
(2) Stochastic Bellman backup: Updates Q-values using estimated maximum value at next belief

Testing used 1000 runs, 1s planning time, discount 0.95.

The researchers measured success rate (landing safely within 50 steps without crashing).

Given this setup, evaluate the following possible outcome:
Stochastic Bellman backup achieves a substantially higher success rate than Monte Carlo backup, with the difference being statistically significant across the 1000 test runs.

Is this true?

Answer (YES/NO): NO